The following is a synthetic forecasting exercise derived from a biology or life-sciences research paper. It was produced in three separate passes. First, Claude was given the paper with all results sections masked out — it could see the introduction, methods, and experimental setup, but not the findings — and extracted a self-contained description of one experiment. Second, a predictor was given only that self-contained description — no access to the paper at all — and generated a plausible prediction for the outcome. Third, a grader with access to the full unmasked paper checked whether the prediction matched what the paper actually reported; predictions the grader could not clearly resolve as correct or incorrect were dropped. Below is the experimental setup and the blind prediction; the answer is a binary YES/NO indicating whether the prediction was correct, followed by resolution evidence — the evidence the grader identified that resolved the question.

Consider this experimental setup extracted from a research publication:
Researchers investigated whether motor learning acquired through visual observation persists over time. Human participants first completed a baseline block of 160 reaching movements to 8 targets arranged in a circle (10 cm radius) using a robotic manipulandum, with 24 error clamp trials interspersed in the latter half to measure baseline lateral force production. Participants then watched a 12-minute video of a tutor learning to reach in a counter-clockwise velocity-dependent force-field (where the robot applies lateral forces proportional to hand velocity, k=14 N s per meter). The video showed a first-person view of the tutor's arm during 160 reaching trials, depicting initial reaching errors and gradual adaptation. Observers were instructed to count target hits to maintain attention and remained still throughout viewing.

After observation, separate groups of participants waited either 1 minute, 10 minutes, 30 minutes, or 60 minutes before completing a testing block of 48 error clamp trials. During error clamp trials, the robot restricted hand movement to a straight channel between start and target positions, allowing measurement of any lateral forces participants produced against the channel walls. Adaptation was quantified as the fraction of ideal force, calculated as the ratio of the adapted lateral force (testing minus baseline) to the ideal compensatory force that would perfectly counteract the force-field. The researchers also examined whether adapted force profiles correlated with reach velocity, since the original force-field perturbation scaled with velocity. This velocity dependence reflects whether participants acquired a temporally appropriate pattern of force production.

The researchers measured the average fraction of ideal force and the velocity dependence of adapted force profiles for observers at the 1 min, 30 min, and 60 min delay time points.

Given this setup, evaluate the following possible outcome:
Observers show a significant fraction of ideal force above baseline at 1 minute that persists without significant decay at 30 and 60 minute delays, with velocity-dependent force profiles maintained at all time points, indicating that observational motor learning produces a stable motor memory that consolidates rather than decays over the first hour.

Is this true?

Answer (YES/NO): NO